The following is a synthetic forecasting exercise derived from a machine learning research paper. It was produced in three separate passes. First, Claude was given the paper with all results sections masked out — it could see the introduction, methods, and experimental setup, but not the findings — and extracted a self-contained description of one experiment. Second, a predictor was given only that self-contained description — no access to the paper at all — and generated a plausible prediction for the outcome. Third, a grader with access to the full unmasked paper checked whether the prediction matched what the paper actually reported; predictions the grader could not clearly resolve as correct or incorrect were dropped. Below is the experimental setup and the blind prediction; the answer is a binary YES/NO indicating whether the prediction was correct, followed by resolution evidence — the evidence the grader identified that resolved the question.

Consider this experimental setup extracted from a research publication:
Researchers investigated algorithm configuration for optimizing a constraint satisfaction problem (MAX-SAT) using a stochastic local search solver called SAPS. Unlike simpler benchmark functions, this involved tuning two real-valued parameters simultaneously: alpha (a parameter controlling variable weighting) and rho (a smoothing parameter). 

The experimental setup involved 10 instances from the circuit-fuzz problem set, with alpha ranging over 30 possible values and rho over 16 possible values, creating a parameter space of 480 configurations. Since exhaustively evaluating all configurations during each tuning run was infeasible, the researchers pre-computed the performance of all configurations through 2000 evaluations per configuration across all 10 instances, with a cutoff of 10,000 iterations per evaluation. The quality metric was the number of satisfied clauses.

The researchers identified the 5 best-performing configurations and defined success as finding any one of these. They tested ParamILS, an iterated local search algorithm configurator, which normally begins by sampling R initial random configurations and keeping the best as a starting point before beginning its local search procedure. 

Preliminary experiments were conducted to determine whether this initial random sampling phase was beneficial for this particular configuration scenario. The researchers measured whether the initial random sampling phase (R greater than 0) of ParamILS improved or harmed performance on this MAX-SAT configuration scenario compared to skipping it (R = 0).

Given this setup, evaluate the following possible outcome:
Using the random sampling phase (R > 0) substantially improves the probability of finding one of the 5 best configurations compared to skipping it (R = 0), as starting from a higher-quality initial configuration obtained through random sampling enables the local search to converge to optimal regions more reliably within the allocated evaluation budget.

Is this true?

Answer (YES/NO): NO